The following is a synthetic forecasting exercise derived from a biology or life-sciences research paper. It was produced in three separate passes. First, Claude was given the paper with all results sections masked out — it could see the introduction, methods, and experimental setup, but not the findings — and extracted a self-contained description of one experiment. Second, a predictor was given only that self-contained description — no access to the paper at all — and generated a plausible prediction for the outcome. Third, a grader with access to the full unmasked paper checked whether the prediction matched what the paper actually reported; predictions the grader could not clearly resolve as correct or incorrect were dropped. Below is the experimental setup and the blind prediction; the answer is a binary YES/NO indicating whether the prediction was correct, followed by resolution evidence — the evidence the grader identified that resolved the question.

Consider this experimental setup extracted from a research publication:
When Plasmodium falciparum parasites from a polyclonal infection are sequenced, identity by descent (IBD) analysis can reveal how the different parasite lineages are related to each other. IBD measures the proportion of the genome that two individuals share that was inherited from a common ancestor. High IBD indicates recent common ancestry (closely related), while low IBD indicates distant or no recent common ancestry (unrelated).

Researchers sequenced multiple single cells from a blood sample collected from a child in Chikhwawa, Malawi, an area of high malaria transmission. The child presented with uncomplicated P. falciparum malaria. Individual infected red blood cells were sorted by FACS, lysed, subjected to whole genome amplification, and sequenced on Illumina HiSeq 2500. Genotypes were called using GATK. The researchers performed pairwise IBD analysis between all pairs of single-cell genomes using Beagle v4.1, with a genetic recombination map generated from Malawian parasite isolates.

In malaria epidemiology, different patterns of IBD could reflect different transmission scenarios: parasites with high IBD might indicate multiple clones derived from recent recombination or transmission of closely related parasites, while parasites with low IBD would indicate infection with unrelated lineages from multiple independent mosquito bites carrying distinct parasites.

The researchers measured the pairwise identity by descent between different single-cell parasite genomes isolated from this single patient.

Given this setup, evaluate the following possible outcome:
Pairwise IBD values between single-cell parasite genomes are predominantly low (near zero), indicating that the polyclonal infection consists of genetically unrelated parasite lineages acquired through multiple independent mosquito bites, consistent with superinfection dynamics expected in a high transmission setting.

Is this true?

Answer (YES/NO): NO